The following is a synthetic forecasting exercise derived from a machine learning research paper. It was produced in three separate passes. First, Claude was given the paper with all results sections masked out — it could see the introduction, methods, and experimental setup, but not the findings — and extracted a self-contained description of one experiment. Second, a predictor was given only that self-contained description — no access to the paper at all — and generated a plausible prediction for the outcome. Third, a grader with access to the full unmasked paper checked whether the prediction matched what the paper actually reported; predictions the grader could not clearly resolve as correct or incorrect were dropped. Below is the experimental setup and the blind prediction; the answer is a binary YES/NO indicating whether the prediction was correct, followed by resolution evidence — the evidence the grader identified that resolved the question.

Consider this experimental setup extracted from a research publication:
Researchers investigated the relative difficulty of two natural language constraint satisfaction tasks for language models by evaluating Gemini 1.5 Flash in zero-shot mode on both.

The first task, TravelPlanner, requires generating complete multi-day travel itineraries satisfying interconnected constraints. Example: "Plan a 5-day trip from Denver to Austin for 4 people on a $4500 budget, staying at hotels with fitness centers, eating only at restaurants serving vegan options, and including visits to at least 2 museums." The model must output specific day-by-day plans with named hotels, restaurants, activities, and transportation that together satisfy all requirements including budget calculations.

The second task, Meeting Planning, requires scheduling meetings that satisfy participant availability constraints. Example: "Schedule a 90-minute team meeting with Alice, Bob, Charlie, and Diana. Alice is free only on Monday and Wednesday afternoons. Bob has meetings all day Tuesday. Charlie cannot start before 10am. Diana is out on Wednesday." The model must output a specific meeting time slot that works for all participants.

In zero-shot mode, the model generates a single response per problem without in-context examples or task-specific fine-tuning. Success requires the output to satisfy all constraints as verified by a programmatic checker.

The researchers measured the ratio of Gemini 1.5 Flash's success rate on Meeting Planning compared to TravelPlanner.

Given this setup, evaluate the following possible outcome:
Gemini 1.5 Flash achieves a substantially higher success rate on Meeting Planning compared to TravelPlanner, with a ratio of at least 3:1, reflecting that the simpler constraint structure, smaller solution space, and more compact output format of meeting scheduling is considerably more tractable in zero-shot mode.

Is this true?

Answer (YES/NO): YES